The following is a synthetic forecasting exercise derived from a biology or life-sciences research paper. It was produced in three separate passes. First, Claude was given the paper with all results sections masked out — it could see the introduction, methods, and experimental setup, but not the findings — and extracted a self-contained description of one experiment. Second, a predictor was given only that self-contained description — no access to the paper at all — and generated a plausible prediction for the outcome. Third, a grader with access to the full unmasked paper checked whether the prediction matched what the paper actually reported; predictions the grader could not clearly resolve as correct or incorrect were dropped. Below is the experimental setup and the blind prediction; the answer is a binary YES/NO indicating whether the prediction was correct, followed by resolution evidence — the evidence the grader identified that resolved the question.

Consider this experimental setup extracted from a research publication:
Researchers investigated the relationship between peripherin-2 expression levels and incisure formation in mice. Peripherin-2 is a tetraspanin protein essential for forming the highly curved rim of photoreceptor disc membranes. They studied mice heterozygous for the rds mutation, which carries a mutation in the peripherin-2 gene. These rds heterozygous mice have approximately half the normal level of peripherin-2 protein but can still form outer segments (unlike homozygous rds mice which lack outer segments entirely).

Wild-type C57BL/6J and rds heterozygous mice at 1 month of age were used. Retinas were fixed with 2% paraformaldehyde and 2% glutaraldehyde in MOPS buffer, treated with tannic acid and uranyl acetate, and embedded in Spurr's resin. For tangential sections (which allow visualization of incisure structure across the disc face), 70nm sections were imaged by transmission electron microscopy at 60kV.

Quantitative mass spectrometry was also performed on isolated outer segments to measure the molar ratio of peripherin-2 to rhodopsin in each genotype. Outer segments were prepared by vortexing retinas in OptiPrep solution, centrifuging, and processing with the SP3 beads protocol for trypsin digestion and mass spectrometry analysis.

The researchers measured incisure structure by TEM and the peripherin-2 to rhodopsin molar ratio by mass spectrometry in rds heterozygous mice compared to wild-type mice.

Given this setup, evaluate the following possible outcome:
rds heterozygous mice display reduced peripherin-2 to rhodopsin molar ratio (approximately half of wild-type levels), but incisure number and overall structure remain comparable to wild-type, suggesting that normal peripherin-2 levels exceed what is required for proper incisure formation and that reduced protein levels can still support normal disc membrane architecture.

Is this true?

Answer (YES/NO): NO